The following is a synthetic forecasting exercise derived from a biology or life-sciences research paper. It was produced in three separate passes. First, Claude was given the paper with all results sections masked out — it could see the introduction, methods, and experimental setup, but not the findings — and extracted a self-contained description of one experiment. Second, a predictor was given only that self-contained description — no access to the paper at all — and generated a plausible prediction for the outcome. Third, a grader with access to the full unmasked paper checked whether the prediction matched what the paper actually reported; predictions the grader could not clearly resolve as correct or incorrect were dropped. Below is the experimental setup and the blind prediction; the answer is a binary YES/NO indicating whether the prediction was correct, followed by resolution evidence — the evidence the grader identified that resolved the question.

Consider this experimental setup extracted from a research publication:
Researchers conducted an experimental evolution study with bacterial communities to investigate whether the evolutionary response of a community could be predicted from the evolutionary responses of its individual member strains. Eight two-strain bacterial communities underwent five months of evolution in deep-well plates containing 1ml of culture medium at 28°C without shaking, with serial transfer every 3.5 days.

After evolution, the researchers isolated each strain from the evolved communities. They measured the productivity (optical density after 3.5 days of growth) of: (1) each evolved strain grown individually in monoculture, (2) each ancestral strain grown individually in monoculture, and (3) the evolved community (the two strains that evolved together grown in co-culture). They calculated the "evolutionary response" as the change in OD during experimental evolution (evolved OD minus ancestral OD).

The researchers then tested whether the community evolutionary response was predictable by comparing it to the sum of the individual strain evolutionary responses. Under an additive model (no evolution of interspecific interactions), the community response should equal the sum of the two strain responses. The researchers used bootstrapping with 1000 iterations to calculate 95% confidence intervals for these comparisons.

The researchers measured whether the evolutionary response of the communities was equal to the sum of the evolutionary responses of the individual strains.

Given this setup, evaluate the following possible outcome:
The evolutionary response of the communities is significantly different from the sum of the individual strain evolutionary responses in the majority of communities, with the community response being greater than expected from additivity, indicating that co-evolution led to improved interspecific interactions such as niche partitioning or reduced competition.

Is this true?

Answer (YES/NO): NO